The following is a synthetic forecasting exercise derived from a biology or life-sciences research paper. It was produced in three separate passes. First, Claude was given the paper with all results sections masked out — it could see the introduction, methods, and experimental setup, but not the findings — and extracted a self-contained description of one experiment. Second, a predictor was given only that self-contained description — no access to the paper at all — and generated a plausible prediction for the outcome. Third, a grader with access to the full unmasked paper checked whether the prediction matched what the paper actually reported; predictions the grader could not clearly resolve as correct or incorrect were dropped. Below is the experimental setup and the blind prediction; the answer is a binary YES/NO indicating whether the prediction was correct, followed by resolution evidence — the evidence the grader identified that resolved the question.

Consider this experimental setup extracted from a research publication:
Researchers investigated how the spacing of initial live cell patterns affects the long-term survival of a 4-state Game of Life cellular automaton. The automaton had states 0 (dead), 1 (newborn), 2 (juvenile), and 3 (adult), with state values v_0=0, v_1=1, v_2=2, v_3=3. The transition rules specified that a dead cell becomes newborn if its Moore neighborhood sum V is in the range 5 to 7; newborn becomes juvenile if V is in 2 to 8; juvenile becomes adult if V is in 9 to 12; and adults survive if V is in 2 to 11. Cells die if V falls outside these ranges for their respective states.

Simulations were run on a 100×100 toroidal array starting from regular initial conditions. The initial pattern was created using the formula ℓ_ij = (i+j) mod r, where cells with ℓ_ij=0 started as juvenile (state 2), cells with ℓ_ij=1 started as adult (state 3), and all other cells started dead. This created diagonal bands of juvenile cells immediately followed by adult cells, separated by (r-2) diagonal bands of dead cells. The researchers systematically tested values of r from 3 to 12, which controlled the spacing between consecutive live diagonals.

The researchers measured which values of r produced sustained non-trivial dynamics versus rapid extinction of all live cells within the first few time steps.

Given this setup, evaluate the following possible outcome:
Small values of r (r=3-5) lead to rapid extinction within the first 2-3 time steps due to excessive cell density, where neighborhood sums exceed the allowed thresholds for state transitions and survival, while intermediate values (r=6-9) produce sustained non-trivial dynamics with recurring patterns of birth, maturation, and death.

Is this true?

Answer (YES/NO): YES